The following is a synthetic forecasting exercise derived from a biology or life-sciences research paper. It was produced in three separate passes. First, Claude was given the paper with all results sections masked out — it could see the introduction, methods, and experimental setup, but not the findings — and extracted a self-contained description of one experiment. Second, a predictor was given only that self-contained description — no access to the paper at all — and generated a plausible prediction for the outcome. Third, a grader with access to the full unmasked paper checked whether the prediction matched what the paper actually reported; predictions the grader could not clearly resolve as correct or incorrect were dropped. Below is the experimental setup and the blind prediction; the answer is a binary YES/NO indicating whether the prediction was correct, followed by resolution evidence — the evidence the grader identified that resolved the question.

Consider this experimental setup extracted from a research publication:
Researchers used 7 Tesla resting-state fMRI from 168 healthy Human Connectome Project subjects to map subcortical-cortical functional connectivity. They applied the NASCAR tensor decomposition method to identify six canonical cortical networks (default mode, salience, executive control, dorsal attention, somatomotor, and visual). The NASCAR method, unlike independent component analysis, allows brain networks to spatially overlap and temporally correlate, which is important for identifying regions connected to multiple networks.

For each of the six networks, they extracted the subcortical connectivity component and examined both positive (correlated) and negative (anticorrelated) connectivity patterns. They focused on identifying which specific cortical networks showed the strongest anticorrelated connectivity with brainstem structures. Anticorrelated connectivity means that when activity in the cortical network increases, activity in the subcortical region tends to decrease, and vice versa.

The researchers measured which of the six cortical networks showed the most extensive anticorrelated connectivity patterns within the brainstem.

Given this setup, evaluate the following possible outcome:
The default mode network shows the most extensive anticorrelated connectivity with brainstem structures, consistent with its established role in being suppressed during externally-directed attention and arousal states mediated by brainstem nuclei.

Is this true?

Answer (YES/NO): NO